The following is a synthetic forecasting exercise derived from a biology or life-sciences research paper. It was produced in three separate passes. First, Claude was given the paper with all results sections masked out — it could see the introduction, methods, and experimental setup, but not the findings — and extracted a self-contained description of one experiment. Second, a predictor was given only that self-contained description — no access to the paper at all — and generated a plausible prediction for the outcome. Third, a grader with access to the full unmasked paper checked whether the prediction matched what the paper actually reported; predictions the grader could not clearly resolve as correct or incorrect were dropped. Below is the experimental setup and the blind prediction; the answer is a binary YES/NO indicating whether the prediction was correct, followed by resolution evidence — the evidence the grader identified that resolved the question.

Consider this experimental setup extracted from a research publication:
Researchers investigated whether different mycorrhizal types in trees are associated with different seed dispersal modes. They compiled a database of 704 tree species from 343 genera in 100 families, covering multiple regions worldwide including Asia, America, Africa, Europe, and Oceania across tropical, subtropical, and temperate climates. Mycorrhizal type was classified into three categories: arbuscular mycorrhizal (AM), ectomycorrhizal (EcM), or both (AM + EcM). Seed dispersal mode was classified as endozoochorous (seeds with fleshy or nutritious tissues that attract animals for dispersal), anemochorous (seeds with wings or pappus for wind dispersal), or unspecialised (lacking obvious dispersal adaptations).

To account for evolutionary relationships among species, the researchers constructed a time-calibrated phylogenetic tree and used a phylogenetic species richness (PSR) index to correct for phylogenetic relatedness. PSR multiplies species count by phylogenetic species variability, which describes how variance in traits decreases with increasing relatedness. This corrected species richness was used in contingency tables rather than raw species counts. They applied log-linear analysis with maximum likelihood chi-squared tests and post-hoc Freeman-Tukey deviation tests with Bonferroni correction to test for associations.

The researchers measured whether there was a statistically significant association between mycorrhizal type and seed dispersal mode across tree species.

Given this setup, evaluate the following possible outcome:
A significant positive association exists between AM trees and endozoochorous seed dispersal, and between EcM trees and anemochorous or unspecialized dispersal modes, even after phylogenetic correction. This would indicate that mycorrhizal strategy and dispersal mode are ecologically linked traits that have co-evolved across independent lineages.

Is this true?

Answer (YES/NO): YES